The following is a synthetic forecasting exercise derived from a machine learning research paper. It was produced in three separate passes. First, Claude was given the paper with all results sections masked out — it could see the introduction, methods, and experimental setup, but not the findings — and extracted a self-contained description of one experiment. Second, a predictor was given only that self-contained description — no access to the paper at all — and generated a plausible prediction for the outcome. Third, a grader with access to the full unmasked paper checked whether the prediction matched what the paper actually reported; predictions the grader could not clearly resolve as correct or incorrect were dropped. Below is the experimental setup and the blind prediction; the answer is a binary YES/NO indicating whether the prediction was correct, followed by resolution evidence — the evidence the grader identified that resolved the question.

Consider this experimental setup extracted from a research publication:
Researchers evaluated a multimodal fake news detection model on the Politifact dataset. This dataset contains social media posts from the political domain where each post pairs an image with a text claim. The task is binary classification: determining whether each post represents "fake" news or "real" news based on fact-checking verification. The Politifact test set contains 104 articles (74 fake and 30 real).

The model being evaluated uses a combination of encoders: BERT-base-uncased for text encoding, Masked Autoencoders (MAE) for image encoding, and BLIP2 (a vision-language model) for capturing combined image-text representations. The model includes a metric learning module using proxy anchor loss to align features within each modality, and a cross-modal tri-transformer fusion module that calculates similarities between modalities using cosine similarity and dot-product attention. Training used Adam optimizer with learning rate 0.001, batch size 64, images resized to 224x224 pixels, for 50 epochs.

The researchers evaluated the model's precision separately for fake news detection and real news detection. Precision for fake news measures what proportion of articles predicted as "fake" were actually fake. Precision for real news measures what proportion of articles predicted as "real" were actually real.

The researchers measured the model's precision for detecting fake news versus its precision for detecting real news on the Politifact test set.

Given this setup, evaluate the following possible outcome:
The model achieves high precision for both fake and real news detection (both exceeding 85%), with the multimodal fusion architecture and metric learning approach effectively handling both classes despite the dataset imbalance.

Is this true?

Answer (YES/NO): NO